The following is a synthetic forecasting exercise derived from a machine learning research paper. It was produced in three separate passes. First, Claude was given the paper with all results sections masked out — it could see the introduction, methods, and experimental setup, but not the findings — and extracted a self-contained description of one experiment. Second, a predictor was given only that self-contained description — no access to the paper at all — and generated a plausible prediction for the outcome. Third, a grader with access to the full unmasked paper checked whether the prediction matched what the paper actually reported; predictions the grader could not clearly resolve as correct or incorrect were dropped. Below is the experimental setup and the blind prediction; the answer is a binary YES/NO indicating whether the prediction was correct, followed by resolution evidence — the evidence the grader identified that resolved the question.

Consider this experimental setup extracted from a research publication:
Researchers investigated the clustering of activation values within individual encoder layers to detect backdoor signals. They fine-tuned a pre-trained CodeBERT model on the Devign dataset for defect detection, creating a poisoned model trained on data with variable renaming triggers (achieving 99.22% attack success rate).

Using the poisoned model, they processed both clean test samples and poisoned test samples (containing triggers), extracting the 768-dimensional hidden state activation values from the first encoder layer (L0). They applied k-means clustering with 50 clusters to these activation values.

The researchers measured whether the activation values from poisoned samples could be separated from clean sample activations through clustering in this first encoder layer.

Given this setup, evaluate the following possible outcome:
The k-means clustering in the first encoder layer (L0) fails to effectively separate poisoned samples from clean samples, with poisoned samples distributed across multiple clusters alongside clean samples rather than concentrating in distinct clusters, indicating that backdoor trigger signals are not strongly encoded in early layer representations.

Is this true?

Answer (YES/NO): YES